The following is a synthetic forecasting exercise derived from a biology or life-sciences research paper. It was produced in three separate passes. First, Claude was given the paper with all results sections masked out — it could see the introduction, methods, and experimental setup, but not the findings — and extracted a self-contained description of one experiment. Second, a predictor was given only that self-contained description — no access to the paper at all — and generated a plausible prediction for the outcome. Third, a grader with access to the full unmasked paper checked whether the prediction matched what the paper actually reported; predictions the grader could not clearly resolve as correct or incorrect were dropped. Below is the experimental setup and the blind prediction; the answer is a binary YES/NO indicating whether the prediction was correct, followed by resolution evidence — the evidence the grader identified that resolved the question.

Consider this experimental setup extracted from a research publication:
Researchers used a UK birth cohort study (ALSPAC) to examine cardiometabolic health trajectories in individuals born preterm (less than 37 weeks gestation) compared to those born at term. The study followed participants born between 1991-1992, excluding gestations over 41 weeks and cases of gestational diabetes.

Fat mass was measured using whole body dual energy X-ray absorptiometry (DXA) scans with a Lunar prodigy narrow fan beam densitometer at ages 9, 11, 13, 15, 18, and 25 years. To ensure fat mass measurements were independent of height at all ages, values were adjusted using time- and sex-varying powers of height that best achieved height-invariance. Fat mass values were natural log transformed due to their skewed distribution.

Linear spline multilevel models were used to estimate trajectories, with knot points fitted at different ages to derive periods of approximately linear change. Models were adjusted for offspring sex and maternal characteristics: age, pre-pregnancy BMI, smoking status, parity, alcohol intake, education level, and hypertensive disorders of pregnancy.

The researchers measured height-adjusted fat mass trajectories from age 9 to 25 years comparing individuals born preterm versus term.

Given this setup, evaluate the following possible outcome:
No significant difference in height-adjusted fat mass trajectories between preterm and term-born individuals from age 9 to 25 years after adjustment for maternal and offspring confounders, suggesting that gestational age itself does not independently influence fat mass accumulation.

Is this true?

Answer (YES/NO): NO